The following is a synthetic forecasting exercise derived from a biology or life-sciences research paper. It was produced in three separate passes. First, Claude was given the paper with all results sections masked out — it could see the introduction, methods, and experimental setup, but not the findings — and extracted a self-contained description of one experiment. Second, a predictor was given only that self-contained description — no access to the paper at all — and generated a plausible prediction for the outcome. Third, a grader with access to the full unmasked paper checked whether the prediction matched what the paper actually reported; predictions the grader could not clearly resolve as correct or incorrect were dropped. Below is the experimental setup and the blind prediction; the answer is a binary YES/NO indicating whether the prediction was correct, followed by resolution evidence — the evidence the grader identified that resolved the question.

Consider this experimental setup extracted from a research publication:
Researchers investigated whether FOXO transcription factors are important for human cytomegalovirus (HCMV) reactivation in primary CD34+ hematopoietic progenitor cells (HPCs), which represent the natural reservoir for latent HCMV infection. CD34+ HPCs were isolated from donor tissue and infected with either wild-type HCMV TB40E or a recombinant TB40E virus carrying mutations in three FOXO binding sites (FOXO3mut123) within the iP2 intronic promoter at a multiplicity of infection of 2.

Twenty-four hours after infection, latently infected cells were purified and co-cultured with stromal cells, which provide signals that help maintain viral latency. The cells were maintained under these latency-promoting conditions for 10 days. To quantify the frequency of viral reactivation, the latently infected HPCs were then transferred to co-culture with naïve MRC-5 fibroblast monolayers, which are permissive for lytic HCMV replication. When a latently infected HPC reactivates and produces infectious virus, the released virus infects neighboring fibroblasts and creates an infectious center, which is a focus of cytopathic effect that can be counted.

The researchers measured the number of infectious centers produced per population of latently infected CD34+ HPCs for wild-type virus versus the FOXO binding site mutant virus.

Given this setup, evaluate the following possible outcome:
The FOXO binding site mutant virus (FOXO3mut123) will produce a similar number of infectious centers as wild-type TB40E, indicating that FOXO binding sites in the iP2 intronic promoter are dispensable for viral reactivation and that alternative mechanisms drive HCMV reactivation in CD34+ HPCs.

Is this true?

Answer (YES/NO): NO